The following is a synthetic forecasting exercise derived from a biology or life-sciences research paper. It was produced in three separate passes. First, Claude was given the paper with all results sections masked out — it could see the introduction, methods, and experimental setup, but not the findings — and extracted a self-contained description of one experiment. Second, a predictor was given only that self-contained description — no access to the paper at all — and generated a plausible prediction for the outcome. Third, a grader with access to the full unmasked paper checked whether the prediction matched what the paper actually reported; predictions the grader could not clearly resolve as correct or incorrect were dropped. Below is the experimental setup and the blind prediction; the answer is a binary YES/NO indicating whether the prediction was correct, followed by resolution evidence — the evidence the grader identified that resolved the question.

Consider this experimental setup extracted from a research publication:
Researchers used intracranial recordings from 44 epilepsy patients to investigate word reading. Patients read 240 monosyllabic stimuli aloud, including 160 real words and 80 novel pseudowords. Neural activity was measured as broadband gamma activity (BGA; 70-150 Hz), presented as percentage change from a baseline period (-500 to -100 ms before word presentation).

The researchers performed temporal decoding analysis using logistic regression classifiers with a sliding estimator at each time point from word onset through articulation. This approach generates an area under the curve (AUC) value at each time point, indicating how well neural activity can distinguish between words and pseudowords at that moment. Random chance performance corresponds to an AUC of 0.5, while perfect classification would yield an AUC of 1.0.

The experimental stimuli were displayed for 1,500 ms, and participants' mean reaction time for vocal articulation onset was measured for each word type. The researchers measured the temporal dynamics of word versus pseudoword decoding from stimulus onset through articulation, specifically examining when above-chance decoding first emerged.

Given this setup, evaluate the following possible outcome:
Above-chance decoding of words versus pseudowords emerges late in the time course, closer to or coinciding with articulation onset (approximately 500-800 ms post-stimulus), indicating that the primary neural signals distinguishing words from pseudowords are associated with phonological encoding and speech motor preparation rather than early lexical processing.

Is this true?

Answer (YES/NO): NO